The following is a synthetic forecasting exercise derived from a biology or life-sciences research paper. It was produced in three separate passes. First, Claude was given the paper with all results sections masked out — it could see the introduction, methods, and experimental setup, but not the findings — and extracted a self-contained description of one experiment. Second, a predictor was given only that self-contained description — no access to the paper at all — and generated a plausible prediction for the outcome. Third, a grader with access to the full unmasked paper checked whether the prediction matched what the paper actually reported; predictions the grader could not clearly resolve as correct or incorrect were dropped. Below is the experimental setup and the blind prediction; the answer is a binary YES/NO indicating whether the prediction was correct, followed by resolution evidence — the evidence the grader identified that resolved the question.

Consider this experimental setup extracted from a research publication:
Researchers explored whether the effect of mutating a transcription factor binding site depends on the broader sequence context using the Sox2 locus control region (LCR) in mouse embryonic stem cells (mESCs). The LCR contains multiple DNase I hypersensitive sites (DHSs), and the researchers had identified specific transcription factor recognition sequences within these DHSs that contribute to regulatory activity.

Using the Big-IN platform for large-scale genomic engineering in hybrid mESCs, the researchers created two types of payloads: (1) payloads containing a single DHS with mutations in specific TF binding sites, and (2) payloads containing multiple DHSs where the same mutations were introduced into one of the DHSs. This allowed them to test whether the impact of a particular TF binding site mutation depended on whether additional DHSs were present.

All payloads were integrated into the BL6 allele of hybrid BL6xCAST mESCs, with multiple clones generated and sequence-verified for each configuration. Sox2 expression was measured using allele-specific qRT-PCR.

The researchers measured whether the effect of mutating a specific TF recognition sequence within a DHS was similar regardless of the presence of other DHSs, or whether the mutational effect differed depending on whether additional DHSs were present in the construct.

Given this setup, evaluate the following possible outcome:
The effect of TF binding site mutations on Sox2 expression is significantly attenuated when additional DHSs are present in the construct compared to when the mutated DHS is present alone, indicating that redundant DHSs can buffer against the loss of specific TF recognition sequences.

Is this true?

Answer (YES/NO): NO